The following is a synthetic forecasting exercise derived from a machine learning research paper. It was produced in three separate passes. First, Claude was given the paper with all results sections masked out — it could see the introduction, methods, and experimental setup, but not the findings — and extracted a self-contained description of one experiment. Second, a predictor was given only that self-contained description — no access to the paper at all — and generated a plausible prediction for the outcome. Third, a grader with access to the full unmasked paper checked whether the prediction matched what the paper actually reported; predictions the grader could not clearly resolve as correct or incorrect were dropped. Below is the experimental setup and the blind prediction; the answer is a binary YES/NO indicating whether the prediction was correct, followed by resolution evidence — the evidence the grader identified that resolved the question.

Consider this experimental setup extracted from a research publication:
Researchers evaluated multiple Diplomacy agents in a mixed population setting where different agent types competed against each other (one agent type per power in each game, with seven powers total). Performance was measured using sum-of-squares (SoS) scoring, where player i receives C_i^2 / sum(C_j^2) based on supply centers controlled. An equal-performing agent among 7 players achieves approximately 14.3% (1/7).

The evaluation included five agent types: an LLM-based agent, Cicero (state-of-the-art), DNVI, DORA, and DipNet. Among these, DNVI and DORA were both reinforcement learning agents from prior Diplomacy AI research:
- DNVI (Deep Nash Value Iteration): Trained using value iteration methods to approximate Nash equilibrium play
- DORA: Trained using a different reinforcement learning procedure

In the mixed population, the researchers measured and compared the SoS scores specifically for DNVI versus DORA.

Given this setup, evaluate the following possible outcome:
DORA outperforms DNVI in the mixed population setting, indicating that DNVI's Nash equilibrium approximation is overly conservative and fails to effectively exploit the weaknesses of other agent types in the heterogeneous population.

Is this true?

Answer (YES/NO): NO